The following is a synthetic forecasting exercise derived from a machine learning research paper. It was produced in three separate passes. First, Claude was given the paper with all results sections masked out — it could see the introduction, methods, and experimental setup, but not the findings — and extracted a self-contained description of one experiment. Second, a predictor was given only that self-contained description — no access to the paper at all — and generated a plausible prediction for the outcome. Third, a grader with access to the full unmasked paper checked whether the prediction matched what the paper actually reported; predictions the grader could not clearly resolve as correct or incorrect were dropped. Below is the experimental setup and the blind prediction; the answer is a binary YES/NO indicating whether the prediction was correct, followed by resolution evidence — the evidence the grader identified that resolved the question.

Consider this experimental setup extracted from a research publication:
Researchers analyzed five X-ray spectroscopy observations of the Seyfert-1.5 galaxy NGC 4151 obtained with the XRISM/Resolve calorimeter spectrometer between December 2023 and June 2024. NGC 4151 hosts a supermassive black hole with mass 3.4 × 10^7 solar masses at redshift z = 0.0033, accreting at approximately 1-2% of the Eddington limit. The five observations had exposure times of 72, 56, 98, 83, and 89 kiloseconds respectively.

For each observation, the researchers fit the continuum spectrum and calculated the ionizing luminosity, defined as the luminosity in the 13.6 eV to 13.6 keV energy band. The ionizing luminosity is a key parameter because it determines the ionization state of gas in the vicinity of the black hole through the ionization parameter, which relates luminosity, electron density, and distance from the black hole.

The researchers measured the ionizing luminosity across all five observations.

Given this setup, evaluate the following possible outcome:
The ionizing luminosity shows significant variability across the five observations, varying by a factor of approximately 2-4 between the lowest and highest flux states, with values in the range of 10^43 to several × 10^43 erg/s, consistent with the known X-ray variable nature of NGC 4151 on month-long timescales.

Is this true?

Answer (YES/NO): NO